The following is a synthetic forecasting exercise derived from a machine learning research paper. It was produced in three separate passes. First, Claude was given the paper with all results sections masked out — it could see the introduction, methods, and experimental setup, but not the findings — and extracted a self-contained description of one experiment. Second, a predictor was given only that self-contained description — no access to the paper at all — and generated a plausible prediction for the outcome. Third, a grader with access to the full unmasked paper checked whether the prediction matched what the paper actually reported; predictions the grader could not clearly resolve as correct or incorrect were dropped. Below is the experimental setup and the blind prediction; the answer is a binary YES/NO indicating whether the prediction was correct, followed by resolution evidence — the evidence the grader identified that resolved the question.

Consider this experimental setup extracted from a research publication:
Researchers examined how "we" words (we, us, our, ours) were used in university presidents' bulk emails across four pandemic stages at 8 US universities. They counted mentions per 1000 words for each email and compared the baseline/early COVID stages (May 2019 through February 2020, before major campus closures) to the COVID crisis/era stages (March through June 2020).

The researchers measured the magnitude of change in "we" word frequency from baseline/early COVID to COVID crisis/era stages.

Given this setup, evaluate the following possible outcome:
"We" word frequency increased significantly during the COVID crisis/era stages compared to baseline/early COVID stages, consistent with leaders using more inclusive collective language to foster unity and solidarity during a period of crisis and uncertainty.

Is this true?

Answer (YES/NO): NO